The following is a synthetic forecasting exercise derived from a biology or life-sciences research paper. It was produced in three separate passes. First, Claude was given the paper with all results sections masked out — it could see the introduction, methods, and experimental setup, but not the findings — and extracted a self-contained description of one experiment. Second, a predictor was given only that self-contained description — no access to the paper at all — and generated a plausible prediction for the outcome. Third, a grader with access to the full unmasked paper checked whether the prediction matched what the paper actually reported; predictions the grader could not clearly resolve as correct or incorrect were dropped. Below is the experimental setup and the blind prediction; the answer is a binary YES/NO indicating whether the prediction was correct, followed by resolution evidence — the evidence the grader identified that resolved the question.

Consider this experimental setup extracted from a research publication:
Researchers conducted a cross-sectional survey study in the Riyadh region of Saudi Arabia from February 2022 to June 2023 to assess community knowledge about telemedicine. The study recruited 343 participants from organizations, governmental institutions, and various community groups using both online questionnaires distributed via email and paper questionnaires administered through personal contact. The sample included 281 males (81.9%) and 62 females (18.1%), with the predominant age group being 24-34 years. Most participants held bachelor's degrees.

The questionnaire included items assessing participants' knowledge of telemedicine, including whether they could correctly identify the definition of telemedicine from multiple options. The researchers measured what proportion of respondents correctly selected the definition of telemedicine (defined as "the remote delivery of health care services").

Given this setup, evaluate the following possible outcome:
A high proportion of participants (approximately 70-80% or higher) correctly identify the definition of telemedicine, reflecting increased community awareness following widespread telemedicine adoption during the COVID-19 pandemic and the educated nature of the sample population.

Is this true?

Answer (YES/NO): NO